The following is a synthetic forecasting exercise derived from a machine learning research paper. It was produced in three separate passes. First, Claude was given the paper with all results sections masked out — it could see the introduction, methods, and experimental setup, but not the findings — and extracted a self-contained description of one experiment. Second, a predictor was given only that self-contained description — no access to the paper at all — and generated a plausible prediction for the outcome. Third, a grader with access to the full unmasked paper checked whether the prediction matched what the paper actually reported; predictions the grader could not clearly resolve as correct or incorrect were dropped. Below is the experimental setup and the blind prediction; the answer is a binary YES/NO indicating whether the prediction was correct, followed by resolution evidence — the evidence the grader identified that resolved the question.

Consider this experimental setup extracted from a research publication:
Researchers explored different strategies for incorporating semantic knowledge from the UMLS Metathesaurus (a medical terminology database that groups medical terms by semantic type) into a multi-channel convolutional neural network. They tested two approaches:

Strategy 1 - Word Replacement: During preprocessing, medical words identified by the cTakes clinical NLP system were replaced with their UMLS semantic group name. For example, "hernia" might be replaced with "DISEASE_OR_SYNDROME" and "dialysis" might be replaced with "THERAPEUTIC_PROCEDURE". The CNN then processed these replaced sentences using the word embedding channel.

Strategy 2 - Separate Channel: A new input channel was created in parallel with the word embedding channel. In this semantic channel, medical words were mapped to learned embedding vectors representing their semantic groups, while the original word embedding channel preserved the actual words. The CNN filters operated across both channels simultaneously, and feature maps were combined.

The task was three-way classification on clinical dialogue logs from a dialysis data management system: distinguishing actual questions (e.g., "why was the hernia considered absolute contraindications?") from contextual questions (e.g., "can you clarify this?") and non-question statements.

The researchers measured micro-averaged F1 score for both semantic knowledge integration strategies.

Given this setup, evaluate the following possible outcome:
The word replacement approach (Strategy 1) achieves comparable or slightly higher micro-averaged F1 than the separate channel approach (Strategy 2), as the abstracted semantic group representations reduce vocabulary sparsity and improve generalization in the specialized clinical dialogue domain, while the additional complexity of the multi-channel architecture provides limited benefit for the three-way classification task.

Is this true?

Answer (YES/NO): NO